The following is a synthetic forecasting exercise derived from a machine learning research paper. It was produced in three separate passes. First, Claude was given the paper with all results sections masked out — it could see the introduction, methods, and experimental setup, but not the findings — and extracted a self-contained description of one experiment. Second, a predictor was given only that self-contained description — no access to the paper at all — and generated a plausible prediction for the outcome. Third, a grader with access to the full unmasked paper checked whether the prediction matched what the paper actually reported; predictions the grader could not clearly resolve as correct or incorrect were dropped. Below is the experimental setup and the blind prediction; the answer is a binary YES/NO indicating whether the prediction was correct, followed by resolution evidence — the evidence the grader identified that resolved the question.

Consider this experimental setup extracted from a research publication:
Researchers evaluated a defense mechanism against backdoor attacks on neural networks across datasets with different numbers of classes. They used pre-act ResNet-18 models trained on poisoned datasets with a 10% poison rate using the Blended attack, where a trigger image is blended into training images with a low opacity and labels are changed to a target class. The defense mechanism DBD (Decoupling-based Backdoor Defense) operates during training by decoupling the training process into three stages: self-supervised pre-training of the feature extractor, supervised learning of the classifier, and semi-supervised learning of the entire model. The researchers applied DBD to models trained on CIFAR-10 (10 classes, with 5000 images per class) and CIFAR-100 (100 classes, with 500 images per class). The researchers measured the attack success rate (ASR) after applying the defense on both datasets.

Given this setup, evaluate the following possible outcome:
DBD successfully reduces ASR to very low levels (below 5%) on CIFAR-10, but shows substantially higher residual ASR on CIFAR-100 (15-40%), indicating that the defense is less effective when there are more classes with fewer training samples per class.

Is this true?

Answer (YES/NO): NO